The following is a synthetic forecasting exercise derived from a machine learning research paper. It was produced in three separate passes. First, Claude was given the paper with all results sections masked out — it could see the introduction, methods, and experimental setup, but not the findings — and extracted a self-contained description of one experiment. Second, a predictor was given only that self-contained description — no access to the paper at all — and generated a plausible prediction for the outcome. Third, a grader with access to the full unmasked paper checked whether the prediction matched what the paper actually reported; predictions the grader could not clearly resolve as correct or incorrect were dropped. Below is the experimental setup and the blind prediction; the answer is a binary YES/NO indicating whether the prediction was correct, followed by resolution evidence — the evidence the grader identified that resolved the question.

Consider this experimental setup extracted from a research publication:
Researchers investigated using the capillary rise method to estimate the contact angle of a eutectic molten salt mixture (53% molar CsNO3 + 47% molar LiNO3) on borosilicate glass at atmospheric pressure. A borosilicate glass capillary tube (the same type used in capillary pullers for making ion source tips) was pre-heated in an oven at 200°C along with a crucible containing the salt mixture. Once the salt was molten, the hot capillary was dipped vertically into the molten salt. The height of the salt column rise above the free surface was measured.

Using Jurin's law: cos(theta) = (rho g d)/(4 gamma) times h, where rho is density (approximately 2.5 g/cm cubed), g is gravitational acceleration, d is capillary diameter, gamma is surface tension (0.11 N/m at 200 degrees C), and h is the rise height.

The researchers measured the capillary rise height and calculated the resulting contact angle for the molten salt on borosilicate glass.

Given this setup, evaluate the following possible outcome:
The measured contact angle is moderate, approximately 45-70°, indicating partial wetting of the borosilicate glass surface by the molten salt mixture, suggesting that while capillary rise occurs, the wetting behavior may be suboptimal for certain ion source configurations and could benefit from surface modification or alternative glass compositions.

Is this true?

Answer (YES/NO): NO